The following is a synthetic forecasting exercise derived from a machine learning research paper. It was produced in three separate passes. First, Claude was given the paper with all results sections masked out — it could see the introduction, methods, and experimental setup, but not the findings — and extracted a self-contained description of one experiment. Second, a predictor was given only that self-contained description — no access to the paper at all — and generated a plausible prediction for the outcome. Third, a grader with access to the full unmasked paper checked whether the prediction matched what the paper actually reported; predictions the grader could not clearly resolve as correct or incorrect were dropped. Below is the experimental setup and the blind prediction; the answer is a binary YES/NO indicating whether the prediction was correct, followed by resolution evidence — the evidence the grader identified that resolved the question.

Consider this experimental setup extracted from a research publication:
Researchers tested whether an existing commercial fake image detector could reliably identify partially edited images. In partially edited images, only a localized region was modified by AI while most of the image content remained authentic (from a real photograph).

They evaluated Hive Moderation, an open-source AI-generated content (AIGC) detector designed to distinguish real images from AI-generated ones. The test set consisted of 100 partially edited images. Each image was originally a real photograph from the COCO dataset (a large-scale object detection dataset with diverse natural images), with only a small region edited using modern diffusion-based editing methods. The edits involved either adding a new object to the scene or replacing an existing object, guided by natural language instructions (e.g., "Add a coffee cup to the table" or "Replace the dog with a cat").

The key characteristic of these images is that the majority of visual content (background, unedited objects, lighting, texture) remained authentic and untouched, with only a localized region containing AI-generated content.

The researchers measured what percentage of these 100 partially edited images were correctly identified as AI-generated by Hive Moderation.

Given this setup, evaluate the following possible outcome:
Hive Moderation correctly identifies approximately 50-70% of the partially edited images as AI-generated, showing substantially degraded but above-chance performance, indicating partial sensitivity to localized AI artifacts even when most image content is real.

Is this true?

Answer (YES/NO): YES